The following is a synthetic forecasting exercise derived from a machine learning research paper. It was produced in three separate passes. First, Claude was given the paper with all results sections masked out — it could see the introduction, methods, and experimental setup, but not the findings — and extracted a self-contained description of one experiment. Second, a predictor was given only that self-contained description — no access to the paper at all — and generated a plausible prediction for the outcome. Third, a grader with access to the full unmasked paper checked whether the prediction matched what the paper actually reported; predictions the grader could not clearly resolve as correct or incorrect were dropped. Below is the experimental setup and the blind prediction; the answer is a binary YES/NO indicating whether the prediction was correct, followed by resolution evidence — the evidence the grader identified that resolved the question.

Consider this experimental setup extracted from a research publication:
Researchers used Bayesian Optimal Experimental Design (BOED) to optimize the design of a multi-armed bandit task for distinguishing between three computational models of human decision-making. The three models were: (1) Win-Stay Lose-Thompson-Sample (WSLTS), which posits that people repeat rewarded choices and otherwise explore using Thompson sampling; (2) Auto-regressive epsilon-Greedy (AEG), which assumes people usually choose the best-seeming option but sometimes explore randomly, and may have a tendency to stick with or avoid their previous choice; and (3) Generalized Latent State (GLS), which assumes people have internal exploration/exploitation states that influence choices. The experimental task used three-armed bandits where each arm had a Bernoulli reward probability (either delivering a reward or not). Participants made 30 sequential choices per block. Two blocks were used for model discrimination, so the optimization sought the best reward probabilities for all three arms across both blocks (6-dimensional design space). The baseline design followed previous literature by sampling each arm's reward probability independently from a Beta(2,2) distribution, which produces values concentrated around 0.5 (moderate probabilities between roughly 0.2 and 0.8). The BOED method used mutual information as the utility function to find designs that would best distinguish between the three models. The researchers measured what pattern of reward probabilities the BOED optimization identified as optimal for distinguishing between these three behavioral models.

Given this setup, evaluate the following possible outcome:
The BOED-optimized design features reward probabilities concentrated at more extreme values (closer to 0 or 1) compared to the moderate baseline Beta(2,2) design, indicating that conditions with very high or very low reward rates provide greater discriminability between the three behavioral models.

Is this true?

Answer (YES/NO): YES